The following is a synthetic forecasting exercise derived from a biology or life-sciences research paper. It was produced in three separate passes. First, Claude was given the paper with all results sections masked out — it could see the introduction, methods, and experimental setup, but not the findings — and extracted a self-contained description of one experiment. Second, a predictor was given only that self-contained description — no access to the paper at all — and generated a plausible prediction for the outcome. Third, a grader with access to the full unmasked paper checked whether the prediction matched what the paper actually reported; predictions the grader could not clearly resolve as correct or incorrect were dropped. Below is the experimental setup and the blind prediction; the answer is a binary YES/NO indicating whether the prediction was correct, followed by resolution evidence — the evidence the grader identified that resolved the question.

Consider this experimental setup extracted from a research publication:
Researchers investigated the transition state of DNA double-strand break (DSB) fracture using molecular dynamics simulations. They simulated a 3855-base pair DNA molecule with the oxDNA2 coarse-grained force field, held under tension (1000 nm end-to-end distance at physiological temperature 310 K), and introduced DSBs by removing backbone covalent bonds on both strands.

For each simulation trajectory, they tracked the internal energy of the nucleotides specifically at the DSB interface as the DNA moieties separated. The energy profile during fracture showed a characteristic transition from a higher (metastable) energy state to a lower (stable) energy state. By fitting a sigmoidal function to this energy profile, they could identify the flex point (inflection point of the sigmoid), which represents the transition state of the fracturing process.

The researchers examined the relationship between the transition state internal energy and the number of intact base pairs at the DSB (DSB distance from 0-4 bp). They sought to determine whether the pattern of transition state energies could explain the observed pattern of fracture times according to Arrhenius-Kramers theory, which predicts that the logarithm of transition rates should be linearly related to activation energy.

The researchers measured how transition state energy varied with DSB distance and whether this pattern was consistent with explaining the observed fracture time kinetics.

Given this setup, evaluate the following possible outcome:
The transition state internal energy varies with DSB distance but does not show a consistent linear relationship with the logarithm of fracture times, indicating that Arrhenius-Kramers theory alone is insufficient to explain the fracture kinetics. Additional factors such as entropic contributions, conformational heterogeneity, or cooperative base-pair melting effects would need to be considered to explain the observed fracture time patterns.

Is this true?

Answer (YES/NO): NO